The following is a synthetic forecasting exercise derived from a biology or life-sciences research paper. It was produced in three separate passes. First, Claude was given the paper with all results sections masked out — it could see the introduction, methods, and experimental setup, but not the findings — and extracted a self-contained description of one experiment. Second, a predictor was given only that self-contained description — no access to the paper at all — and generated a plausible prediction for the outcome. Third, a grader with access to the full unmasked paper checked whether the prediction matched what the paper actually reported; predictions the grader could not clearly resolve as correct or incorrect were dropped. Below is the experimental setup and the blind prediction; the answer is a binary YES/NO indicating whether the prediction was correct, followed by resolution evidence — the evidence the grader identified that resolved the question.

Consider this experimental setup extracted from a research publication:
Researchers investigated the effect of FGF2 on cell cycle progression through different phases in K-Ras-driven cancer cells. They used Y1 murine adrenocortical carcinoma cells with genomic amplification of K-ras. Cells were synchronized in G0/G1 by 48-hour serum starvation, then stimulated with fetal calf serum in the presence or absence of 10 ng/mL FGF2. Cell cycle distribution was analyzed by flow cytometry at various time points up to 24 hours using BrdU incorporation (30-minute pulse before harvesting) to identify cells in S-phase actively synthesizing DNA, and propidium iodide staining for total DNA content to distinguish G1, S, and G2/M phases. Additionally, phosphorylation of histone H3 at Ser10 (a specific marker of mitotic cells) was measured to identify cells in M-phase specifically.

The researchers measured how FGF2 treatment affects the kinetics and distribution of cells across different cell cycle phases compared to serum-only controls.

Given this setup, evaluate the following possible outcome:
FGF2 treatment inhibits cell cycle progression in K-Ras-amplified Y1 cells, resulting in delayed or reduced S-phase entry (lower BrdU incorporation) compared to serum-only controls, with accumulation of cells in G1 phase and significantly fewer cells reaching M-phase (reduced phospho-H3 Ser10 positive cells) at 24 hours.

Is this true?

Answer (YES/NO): YES